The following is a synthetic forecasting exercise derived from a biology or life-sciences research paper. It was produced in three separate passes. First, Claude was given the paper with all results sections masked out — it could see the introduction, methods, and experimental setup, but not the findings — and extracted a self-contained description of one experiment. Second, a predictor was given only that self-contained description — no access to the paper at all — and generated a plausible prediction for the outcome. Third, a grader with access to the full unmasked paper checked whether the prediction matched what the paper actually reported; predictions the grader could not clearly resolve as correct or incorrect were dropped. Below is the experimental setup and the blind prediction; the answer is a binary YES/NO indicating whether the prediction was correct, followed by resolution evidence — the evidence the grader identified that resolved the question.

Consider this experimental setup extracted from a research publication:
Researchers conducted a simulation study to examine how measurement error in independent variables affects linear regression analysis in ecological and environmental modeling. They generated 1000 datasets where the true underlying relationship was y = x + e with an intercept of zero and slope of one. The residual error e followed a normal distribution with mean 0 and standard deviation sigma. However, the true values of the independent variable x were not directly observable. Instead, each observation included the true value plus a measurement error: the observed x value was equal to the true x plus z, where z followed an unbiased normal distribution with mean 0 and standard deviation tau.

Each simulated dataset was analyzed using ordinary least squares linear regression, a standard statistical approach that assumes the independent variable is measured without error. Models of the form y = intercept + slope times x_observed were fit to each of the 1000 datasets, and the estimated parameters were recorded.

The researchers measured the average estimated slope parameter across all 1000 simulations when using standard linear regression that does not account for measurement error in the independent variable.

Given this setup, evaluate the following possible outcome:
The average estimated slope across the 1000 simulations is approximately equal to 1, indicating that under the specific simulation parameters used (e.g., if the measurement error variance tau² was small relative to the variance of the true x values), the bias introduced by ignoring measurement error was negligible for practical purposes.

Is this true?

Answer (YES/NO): NO